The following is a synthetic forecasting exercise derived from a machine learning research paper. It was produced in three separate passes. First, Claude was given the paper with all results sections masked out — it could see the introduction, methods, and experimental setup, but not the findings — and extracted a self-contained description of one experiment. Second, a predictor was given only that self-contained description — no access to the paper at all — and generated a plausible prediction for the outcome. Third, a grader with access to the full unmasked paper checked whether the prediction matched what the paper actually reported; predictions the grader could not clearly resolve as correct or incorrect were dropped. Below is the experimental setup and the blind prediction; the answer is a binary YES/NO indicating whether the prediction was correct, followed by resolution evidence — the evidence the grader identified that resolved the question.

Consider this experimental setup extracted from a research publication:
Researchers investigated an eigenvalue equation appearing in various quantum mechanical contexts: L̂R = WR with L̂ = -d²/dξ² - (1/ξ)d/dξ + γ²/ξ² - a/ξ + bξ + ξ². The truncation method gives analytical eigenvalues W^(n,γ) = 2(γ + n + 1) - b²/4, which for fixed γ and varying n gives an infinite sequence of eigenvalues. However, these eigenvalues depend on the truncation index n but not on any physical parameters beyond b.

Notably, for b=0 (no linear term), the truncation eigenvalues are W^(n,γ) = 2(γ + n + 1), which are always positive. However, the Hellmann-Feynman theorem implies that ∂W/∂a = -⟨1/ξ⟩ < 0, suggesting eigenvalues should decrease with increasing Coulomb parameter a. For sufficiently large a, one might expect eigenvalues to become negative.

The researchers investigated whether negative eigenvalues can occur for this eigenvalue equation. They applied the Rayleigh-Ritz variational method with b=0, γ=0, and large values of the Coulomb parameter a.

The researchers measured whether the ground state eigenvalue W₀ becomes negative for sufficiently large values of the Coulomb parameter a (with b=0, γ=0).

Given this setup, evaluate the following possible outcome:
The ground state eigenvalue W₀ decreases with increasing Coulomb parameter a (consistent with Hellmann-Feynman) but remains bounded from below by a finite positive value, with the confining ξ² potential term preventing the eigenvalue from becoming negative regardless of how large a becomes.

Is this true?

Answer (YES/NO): NO